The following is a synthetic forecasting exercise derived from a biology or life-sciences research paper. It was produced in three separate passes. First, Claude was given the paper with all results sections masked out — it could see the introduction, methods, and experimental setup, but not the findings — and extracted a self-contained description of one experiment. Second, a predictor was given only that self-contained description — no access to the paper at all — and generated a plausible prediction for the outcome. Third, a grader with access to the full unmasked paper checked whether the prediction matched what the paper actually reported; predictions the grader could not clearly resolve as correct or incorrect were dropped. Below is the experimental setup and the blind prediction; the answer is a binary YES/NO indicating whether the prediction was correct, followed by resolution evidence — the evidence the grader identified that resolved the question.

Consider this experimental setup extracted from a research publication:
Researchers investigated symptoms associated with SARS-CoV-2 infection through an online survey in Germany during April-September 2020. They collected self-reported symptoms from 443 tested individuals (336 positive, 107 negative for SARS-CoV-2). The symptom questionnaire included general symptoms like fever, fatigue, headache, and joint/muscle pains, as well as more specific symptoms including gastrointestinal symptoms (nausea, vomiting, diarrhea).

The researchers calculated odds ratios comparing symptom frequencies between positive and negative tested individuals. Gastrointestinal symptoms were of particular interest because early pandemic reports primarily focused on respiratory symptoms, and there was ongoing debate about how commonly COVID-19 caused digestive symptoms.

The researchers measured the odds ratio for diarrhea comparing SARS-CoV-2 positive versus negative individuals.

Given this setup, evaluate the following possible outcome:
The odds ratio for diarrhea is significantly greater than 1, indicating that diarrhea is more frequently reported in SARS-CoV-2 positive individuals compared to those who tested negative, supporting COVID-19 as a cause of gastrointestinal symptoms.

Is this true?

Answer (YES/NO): NO